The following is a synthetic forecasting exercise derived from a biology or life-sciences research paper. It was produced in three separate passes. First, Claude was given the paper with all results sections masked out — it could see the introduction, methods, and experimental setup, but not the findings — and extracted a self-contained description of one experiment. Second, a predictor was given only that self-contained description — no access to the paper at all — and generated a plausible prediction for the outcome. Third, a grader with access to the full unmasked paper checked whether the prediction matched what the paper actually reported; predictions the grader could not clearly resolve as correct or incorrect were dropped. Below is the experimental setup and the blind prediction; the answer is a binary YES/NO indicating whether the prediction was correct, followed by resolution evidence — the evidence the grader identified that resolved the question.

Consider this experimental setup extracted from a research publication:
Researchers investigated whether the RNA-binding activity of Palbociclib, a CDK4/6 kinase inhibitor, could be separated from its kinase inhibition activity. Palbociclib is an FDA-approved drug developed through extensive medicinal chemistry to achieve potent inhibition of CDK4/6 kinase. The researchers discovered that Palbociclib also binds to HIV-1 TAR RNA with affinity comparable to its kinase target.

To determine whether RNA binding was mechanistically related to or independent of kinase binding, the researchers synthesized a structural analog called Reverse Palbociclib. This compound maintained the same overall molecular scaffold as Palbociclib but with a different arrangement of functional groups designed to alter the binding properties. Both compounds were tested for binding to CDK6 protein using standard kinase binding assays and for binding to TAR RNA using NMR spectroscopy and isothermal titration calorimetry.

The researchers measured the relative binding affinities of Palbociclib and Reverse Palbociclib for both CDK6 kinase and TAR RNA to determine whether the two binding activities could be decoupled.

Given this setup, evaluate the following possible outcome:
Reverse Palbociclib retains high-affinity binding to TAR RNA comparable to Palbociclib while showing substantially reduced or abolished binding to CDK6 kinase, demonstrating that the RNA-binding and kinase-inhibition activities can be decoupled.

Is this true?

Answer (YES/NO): YES